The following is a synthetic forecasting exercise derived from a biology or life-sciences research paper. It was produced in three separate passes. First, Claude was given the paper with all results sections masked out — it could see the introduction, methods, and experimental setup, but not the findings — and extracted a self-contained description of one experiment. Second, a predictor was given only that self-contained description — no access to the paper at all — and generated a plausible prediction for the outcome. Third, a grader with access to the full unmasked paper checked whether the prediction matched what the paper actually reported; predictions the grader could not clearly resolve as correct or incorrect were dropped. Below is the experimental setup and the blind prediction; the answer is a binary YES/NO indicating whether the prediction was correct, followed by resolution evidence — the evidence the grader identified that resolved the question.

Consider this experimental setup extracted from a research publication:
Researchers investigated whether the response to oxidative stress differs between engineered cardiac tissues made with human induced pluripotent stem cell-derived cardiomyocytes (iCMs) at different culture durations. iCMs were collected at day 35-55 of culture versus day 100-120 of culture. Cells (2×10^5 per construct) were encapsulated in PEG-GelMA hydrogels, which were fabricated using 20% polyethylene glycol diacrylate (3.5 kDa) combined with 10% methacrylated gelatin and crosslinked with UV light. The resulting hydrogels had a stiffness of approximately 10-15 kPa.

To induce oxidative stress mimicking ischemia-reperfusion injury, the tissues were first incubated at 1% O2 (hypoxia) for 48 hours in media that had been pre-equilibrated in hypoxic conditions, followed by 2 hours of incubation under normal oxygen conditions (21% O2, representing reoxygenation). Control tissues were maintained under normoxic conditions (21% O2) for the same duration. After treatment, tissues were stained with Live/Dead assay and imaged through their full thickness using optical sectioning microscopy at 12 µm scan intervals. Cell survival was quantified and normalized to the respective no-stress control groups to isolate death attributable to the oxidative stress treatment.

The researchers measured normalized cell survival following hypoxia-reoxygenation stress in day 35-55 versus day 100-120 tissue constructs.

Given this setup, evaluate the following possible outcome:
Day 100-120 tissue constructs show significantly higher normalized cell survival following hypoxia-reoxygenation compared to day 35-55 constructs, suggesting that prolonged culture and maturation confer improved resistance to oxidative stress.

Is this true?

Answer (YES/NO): NO